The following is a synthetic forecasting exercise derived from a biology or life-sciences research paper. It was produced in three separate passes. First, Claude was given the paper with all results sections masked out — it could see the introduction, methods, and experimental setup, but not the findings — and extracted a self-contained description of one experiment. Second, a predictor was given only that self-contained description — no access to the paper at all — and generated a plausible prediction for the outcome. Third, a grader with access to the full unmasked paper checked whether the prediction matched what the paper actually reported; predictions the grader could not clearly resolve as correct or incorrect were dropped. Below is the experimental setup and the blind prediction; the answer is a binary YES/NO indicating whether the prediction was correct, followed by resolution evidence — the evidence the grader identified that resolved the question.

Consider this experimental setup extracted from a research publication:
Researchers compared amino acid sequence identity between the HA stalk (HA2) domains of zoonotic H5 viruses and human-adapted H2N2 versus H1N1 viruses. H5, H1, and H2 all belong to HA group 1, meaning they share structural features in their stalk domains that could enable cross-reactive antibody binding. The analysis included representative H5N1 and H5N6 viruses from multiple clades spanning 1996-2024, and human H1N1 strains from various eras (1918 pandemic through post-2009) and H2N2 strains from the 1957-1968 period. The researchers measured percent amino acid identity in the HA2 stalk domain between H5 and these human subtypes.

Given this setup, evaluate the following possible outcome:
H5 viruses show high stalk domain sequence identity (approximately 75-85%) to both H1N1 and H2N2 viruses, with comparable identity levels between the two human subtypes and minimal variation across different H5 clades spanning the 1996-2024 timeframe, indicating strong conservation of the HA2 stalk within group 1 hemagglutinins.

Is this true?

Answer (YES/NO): NO